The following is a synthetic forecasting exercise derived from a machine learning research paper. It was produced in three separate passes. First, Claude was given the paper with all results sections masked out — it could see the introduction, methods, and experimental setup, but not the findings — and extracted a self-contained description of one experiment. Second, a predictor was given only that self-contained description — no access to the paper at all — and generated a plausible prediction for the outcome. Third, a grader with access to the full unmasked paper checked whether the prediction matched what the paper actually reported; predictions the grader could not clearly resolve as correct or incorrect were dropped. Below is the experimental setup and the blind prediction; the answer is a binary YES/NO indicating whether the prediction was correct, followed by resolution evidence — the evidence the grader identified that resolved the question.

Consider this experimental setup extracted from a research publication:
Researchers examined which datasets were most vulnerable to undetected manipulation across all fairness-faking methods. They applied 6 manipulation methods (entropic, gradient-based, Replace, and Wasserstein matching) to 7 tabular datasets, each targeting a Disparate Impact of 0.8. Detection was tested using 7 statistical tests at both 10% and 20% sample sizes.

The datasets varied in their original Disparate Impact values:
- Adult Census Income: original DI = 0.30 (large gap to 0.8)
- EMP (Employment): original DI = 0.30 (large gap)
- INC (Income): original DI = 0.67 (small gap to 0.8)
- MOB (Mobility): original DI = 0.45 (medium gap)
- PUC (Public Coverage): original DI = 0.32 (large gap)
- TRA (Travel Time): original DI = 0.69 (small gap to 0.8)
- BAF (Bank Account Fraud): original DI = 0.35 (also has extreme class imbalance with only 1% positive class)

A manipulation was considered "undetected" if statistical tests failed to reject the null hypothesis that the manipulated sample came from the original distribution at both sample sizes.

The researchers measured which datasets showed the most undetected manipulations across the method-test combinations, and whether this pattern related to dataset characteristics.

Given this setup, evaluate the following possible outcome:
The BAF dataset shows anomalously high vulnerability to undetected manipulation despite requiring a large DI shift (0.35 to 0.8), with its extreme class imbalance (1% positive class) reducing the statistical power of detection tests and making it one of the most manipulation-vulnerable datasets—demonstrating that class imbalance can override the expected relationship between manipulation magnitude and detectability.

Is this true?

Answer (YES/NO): NO